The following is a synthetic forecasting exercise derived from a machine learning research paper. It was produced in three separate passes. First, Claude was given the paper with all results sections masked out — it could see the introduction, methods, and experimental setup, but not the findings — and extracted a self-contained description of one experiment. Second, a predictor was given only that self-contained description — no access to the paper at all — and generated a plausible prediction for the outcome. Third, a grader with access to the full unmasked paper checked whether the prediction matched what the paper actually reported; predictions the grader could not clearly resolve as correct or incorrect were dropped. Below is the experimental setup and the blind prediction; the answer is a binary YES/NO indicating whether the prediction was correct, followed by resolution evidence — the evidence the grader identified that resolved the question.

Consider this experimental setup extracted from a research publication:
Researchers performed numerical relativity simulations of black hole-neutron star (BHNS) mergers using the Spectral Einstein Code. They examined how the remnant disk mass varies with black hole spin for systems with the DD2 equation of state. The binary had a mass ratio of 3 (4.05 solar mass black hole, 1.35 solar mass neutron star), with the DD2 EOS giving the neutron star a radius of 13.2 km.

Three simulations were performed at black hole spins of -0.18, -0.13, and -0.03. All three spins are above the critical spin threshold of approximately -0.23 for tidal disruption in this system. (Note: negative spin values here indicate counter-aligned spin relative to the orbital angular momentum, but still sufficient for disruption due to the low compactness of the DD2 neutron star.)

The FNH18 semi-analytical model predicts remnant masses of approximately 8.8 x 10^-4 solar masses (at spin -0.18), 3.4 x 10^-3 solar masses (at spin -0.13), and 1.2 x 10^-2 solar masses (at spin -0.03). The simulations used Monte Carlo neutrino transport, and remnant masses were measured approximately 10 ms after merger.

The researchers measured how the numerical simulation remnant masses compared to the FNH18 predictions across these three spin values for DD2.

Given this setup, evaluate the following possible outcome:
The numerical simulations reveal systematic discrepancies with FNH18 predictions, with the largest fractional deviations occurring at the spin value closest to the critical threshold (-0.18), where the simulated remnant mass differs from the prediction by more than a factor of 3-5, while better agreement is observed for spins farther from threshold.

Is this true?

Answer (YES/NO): YES